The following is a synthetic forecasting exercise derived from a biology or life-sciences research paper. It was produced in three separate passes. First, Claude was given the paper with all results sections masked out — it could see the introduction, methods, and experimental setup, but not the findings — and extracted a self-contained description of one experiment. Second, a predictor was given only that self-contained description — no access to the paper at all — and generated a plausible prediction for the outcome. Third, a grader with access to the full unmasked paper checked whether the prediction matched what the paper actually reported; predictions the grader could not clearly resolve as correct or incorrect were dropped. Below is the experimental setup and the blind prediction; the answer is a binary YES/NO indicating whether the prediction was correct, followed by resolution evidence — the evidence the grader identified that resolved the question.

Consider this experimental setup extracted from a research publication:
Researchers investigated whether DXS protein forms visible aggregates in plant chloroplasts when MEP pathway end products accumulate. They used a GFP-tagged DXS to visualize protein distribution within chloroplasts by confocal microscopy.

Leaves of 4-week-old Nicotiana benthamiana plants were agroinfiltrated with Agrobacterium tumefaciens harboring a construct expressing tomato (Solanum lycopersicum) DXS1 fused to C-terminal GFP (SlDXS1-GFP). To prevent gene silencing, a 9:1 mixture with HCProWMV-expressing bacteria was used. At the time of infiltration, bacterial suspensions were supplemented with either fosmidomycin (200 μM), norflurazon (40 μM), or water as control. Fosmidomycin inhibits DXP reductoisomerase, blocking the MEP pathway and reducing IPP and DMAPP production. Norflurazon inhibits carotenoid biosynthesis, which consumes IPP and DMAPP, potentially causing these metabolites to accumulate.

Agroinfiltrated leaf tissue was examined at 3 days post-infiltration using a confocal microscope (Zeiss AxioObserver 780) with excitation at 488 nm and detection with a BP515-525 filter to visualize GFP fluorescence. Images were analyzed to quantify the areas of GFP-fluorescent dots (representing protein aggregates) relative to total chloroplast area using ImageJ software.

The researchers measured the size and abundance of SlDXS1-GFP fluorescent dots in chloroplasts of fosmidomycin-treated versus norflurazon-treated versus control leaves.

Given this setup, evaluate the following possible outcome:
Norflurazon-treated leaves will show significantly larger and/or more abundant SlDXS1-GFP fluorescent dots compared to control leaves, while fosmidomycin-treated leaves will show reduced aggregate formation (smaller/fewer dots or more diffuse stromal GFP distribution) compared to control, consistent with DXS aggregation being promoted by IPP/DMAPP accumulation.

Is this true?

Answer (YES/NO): NO